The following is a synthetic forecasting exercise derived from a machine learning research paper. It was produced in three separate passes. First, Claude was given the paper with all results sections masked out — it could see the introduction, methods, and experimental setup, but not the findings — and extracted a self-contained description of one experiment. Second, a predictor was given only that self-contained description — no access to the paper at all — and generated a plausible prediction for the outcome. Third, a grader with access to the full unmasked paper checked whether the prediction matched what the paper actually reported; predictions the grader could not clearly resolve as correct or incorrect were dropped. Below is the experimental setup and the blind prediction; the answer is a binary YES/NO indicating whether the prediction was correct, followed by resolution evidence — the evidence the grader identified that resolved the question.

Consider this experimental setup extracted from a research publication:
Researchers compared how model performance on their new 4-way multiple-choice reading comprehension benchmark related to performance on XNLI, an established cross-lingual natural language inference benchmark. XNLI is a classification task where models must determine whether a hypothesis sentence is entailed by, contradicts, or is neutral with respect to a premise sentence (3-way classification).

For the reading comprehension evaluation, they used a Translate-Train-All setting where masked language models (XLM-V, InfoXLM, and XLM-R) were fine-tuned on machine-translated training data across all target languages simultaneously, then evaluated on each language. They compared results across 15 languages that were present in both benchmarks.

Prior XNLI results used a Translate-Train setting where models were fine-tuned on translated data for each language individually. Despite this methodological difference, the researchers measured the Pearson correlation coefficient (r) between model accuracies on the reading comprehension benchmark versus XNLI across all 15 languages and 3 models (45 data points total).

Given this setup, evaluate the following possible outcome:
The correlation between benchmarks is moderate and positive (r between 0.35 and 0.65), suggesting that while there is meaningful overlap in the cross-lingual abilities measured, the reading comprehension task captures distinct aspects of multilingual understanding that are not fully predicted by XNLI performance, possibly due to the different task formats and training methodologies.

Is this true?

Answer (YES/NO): NO